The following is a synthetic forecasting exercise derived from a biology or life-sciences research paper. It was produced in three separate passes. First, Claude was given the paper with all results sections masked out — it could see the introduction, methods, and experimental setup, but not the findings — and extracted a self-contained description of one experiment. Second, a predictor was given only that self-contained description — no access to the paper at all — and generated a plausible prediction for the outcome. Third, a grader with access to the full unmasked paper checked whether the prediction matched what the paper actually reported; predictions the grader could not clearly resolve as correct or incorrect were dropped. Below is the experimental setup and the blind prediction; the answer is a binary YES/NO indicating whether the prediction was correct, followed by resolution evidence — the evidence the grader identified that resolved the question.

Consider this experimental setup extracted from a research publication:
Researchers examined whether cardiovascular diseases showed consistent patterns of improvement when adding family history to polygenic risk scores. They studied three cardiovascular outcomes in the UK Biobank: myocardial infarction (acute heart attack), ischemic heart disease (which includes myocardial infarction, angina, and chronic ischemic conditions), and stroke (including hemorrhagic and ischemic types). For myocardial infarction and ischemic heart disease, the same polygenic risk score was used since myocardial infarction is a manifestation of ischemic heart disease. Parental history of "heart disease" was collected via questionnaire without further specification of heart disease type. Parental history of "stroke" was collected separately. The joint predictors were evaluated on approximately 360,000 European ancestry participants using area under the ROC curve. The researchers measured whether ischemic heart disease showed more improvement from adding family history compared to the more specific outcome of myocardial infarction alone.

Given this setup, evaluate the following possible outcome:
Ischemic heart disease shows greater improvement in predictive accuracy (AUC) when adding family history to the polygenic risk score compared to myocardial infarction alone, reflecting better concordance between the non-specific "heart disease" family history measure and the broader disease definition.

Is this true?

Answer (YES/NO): NO